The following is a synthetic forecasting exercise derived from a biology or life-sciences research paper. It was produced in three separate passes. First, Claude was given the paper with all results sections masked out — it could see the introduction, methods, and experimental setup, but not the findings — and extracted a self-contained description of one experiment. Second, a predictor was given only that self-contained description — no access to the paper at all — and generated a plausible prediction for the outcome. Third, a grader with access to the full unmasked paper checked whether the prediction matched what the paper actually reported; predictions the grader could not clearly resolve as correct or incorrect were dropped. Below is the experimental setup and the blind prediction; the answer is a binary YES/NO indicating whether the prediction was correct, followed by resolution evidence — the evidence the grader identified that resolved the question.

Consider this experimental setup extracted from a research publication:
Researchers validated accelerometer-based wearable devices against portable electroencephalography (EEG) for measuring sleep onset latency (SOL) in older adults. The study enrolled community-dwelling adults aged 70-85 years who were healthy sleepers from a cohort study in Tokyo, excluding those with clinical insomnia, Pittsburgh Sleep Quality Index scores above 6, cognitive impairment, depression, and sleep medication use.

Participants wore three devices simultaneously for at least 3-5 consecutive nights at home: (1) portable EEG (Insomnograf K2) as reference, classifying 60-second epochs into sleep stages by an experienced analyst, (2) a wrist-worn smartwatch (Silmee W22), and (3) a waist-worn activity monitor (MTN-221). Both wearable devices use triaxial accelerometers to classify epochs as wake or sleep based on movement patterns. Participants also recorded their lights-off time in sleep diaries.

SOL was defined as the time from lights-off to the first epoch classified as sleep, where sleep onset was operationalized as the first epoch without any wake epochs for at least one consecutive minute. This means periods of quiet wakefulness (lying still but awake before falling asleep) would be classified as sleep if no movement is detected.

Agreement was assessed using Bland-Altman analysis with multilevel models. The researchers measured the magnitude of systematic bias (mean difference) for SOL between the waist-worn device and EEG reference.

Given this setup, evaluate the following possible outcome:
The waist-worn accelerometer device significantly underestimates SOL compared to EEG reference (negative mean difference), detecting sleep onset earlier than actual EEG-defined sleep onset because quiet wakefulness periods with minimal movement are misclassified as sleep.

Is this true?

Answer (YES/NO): YES